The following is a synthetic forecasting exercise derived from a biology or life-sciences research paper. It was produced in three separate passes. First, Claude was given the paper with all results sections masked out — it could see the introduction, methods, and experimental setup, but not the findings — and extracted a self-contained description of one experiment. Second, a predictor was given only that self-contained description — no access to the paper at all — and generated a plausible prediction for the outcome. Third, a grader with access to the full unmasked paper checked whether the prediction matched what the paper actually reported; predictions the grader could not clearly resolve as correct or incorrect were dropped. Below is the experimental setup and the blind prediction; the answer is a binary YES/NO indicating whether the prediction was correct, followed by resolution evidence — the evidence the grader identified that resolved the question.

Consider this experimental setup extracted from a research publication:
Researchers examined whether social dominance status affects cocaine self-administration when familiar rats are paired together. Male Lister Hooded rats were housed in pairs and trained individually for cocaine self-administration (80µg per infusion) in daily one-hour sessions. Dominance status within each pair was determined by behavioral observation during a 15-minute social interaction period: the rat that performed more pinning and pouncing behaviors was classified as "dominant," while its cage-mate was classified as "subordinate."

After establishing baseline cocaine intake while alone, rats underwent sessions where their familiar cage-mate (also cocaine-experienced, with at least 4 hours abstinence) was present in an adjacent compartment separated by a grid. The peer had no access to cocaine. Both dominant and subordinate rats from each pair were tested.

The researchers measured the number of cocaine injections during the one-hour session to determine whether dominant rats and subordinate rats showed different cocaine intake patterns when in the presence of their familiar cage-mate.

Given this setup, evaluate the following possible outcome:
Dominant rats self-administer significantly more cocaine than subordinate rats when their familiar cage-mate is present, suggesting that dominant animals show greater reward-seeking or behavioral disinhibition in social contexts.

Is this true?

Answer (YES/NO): NO